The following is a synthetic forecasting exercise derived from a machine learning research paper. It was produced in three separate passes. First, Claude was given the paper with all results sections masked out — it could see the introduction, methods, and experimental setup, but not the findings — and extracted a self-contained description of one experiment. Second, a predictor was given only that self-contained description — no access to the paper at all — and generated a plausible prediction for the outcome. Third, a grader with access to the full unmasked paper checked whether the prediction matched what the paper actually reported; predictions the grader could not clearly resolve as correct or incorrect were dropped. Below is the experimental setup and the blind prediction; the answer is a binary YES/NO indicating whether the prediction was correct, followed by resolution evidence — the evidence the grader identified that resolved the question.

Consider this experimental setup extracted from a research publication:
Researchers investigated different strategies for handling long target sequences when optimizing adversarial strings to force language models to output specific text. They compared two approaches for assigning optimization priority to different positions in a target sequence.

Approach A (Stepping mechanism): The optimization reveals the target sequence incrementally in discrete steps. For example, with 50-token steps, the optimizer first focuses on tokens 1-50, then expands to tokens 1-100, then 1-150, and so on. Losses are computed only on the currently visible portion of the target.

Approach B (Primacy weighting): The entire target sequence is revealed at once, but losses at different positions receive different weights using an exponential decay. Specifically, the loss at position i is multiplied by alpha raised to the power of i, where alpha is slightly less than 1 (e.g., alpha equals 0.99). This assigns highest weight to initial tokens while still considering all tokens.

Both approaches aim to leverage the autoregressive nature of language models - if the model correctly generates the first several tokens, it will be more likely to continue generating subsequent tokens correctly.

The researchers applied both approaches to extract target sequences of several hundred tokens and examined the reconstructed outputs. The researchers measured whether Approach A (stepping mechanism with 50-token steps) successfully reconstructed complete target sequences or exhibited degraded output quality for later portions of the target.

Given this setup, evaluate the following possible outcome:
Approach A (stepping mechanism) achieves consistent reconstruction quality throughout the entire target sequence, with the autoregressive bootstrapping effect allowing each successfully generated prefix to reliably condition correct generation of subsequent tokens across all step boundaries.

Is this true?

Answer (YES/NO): NO